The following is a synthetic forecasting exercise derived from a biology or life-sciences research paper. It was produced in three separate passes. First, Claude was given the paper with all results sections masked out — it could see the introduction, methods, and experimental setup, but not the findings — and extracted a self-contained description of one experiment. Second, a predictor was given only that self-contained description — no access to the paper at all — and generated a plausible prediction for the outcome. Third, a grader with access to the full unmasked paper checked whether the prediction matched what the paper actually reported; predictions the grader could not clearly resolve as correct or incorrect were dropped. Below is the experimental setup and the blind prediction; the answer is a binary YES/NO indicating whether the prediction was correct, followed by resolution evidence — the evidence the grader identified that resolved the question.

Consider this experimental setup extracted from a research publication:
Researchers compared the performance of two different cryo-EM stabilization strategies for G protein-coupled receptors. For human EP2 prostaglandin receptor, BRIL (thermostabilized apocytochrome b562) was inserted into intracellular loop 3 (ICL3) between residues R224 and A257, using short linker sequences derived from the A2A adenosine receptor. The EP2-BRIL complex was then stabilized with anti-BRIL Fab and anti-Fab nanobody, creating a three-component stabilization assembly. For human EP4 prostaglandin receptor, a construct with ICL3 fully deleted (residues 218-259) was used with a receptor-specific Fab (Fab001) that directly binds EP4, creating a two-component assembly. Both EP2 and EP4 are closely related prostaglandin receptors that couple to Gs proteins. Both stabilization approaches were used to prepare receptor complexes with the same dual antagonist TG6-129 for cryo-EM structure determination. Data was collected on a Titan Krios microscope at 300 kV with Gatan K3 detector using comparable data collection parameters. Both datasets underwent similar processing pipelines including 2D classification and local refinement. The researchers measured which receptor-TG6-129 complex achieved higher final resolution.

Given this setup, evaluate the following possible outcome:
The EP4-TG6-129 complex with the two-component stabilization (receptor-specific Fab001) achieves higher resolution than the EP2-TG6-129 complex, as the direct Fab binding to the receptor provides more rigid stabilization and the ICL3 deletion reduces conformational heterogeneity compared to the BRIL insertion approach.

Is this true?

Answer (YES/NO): YES